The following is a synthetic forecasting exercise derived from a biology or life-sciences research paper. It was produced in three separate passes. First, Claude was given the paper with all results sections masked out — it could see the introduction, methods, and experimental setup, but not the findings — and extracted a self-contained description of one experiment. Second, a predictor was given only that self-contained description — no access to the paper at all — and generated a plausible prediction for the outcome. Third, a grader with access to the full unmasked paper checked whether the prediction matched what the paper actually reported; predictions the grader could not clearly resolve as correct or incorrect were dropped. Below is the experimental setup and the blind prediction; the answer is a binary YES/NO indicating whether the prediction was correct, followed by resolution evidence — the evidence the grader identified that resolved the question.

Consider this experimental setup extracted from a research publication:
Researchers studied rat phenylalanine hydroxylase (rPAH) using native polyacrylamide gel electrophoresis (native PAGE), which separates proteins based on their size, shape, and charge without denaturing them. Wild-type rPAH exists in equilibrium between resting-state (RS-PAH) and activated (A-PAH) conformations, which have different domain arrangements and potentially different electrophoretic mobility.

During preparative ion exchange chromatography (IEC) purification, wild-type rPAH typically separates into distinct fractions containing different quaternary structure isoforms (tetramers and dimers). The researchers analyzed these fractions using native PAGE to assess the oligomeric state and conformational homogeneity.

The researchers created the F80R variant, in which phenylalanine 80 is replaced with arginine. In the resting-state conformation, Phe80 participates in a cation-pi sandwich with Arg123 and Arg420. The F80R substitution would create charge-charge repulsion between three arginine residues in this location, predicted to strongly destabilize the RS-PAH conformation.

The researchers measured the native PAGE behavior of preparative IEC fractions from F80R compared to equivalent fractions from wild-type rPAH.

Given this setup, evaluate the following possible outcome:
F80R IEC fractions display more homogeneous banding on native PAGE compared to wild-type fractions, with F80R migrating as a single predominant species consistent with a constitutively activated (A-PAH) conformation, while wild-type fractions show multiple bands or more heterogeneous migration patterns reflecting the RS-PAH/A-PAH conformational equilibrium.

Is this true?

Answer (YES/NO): YES